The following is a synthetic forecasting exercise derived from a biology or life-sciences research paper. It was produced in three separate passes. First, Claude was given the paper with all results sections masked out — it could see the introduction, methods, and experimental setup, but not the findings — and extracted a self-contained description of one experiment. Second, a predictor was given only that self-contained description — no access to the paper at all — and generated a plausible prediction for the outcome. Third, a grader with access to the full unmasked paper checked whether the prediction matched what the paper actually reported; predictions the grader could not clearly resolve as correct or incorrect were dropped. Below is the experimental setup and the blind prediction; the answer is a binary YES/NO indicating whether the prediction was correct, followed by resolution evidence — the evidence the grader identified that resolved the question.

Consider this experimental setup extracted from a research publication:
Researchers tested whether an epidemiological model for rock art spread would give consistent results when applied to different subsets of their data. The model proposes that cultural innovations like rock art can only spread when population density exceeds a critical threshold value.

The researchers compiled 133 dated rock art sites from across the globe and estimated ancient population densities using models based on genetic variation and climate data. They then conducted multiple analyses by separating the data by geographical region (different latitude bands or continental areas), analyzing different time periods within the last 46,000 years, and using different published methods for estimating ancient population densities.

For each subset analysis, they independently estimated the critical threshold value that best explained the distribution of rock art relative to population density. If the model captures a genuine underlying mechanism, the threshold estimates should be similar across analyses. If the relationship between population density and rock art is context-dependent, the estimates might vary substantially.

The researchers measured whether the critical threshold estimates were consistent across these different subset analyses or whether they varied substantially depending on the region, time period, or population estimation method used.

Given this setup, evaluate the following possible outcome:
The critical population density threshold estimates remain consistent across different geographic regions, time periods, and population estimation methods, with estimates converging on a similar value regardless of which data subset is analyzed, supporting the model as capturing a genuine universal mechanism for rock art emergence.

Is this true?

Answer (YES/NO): YES